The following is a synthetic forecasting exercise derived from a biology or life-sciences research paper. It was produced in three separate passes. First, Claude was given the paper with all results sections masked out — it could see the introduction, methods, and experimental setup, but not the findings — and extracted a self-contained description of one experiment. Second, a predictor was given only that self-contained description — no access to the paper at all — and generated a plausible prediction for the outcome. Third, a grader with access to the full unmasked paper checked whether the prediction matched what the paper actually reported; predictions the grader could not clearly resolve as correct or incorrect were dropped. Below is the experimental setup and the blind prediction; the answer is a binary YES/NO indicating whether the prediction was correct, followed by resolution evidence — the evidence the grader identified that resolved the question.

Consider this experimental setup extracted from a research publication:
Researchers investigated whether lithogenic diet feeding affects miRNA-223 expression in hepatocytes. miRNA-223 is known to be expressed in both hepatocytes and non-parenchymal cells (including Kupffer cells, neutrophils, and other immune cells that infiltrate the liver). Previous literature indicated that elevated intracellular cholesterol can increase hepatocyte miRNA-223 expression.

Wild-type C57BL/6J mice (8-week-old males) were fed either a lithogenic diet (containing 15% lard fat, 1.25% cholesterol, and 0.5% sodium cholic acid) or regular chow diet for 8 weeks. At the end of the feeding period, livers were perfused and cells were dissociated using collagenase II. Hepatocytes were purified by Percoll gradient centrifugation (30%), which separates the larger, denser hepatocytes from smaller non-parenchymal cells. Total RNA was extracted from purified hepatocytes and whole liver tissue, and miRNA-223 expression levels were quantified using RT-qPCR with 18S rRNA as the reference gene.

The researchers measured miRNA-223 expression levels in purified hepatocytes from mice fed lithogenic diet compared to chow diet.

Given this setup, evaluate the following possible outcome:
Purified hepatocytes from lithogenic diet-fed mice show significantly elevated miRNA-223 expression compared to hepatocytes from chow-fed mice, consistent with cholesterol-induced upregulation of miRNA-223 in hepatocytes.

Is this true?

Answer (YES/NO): YES